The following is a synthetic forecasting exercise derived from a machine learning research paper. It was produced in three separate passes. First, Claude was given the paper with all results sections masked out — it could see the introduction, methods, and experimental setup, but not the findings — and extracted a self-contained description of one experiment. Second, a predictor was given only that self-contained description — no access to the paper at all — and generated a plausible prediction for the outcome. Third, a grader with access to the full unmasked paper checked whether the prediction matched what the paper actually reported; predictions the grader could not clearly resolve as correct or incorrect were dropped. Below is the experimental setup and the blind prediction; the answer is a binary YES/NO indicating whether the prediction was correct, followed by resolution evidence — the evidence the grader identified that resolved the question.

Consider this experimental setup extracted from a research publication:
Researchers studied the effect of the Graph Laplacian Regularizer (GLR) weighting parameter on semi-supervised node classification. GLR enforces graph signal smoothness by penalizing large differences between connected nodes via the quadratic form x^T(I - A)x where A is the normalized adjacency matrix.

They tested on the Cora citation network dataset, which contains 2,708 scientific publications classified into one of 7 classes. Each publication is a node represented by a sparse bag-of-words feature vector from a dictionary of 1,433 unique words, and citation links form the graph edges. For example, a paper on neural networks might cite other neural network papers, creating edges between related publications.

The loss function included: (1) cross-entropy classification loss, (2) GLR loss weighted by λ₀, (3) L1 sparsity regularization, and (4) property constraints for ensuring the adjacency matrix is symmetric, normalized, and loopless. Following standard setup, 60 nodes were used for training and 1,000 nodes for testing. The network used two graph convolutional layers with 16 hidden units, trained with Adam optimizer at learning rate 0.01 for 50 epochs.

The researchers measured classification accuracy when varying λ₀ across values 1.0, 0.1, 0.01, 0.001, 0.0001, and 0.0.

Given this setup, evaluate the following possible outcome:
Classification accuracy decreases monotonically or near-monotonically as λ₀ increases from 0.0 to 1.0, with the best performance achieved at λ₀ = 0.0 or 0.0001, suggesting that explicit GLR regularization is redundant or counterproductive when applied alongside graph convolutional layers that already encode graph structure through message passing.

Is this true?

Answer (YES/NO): NO